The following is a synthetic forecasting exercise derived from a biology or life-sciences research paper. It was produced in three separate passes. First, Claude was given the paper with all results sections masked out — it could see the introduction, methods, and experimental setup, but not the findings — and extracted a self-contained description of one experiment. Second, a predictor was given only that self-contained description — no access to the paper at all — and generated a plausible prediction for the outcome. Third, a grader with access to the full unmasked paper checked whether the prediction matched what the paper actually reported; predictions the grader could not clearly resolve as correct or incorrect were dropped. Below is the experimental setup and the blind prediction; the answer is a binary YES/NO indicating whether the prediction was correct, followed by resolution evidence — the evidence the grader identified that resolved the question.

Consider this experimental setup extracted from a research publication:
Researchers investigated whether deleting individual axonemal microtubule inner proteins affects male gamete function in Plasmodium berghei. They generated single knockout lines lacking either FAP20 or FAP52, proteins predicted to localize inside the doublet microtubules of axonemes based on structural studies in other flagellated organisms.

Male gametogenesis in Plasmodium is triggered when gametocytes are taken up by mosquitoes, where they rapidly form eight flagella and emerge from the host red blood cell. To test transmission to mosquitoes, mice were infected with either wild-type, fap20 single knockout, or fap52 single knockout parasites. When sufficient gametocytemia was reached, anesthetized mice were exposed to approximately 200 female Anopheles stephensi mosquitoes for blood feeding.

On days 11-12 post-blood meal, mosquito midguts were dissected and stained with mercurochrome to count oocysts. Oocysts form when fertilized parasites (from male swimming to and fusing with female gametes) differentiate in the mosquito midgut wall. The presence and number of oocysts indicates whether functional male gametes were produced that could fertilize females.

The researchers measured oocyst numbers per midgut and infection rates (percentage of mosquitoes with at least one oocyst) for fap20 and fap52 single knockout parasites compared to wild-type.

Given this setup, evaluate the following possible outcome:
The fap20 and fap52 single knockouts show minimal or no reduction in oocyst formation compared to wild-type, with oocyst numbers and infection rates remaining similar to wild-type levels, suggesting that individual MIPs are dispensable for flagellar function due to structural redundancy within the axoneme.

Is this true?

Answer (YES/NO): YES